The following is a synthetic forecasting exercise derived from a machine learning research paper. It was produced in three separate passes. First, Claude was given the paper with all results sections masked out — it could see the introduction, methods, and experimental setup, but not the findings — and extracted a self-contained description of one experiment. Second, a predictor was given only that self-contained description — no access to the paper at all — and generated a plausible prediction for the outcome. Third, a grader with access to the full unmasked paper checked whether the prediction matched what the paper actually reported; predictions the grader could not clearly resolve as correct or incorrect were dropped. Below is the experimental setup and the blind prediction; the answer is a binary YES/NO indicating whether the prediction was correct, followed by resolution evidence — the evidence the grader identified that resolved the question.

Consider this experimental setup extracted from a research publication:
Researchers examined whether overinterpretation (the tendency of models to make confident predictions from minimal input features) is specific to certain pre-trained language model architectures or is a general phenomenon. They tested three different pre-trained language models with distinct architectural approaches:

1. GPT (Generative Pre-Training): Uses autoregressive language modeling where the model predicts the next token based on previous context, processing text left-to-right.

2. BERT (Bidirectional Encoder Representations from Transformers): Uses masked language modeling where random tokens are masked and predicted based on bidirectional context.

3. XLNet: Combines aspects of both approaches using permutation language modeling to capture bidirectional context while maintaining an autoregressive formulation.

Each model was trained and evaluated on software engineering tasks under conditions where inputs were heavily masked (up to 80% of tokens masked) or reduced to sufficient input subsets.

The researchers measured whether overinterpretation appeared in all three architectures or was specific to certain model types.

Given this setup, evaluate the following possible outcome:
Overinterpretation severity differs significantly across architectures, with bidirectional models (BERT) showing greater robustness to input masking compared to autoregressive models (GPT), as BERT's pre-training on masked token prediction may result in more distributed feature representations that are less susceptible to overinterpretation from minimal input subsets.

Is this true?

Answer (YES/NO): NO